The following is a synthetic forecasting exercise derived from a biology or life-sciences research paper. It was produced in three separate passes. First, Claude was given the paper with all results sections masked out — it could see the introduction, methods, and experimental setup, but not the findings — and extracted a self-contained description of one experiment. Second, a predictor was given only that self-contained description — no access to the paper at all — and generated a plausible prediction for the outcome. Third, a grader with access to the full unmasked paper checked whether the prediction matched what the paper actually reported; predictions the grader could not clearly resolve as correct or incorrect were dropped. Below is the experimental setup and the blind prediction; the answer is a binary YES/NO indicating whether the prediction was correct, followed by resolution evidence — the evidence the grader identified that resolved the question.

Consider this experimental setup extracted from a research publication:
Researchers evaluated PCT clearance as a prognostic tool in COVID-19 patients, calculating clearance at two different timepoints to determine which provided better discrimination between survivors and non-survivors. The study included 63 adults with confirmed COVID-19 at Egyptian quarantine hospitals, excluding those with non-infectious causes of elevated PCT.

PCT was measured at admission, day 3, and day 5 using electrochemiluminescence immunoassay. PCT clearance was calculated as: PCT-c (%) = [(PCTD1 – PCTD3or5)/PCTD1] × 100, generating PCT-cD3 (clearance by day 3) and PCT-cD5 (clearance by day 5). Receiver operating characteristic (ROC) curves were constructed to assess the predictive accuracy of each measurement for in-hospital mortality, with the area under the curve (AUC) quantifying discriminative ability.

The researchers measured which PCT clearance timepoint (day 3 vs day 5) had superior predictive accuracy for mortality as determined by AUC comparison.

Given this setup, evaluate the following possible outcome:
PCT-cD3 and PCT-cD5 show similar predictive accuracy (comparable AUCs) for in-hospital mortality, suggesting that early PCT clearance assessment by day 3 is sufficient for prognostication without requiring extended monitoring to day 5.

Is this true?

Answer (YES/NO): NO